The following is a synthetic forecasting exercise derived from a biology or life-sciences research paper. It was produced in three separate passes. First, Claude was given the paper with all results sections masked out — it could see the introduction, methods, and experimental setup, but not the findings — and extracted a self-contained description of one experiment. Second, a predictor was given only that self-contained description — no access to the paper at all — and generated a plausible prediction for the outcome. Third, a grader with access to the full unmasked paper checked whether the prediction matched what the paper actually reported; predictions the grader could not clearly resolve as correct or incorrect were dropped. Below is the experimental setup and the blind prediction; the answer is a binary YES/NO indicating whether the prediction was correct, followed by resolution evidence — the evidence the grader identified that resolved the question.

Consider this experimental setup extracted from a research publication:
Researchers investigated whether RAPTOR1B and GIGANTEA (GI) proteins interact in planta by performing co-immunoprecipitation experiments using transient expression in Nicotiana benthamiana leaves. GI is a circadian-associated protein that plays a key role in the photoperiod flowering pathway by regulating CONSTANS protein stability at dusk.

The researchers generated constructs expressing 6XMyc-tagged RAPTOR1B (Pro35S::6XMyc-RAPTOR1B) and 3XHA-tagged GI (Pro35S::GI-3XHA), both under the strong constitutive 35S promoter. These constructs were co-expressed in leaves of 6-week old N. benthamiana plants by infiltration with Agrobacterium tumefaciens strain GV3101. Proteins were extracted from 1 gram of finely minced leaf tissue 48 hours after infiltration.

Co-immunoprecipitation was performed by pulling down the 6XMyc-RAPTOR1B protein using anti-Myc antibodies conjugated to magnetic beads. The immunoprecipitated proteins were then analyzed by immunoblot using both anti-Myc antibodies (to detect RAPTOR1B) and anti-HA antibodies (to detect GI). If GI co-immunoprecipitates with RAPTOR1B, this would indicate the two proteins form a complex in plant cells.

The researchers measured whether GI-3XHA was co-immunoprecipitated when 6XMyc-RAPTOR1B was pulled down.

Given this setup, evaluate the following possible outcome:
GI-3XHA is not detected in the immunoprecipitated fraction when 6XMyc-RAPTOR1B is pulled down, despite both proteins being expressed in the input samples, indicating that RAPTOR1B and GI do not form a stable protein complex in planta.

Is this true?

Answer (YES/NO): NO